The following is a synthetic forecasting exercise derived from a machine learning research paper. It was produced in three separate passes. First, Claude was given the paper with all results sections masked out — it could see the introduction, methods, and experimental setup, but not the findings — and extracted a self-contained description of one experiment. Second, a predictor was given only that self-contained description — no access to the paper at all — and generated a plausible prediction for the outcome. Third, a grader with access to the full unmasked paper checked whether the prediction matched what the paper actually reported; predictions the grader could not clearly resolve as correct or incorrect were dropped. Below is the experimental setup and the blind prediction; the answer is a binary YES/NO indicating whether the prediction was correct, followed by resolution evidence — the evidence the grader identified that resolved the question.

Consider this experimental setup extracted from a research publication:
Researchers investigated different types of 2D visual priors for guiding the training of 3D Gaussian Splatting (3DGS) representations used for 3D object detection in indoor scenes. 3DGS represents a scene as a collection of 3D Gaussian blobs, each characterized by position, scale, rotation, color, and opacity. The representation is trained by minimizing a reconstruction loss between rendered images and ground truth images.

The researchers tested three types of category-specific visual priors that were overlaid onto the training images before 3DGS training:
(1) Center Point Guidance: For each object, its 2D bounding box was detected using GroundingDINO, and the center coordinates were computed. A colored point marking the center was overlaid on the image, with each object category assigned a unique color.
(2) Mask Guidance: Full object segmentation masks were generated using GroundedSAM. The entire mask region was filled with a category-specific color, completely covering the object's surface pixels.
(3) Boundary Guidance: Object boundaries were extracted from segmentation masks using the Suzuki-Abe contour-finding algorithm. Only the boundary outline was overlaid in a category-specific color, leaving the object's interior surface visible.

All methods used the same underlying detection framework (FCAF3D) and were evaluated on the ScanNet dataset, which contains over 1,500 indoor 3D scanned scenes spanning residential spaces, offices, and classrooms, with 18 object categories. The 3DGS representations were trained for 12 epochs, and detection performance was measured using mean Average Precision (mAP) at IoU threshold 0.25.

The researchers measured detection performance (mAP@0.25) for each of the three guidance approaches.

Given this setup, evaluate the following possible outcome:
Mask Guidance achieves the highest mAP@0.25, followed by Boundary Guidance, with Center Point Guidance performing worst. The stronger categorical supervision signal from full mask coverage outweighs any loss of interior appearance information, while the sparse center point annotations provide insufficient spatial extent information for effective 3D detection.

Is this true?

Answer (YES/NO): NO